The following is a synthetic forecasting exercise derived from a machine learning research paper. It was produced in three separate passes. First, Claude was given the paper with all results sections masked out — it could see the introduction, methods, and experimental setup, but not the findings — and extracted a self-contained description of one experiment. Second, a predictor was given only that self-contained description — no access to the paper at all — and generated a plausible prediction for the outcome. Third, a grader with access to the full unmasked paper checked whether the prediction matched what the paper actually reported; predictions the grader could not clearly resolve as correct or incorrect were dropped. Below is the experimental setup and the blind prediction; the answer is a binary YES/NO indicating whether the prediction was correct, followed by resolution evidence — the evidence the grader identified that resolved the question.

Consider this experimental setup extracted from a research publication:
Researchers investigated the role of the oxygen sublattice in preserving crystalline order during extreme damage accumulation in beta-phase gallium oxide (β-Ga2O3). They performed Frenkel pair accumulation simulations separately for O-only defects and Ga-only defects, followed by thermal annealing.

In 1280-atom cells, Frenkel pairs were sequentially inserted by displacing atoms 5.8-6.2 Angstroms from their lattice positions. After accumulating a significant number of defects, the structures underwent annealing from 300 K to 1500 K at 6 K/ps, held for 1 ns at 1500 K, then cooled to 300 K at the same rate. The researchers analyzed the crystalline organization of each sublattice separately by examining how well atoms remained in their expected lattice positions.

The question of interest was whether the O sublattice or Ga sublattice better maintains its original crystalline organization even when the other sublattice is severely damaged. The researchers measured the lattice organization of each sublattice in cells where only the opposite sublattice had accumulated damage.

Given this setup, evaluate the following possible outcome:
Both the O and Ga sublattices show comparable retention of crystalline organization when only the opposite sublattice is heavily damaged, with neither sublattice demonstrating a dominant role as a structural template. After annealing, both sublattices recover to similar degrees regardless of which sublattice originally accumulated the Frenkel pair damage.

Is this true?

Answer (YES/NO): NO